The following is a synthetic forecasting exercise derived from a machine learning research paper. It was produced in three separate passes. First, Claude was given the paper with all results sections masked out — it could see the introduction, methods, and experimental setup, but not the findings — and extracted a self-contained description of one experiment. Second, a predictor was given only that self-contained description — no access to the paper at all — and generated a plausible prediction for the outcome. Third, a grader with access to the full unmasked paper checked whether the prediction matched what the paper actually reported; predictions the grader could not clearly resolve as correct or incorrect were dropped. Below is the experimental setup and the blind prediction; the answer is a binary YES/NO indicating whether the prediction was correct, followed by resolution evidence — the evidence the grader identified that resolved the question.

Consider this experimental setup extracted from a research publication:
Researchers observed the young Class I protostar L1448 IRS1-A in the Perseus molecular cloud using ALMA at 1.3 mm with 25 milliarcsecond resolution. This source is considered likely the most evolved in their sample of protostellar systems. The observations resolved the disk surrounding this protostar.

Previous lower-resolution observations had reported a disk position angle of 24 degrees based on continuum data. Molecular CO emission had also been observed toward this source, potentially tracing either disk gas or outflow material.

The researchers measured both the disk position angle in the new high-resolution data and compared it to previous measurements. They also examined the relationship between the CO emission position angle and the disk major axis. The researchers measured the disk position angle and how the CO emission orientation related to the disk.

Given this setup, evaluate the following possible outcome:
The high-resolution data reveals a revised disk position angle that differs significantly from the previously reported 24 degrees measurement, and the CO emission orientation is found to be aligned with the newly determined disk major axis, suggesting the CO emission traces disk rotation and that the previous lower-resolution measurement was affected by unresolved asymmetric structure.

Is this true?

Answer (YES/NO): NO